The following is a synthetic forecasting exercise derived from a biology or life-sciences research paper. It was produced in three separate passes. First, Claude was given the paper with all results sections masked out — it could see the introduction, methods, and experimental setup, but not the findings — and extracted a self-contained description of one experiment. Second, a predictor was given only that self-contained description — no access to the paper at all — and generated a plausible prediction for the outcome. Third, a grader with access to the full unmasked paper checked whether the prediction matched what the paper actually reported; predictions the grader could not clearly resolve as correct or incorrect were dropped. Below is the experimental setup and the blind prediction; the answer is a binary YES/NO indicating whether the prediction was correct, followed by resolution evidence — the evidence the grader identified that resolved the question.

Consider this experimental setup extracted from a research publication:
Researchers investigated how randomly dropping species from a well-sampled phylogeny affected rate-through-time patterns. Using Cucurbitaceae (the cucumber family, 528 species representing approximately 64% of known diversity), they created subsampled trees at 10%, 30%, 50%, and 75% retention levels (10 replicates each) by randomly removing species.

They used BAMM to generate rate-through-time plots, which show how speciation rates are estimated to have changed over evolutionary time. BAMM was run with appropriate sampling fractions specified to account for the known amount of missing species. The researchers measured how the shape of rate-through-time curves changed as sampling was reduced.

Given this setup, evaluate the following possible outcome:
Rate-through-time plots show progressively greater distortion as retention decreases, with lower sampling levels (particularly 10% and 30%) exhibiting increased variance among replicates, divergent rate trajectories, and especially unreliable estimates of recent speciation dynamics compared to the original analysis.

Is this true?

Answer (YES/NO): NO